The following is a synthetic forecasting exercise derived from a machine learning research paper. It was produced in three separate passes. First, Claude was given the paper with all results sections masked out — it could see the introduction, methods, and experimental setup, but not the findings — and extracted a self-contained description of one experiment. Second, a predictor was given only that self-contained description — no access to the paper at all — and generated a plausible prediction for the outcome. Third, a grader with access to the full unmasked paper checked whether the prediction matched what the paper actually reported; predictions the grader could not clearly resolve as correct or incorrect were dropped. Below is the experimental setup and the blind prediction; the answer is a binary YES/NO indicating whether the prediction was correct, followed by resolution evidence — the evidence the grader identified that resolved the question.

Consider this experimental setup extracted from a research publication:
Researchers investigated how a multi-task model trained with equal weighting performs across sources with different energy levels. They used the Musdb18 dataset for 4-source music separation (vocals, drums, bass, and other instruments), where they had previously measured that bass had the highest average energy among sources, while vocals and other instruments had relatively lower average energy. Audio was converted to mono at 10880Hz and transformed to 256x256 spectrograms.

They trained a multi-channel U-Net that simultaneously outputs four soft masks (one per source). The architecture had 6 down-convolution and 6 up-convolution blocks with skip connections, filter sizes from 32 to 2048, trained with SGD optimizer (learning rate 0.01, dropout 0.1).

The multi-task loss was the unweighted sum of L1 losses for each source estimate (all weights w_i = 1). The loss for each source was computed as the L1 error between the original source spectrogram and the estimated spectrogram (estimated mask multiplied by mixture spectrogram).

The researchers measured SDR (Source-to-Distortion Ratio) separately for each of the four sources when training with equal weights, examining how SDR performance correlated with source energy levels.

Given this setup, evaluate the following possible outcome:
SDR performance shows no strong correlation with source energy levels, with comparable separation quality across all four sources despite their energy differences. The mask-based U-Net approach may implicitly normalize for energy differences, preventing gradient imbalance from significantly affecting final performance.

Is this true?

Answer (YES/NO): NO